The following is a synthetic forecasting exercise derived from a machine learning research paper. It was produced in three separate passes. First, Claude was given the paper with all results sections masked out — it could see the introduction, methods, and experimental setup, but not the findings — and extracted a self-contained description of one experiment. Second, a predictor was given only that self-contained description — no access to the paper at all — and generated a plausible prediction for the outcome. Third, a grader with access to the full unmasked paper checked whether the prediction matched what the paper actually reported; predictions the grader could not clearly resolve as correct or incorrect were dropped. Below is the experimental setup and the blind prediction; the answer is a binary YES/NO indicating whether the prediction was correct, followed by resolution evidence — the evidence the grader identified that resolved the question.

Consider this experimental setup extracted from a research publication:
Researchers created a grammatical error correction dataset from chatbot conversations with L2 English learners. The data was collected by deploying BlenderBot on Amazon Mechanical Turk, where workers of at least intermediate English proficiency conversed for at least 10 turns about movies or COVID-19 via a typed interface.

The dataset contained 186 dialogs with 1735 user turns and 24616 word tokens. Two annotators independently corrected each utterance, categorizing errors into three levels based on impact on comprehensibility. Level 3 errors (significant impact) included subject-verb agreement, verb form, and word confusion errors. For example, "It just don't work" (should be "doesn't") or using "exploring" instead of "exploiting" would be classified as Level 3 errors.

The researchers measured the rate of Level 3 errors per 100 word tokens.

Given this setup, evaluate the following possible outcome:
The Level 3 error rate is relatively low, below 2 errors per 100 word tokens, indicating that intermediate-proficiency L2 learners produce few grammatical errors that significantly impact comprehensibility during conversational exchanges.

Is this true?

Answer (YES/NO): NO